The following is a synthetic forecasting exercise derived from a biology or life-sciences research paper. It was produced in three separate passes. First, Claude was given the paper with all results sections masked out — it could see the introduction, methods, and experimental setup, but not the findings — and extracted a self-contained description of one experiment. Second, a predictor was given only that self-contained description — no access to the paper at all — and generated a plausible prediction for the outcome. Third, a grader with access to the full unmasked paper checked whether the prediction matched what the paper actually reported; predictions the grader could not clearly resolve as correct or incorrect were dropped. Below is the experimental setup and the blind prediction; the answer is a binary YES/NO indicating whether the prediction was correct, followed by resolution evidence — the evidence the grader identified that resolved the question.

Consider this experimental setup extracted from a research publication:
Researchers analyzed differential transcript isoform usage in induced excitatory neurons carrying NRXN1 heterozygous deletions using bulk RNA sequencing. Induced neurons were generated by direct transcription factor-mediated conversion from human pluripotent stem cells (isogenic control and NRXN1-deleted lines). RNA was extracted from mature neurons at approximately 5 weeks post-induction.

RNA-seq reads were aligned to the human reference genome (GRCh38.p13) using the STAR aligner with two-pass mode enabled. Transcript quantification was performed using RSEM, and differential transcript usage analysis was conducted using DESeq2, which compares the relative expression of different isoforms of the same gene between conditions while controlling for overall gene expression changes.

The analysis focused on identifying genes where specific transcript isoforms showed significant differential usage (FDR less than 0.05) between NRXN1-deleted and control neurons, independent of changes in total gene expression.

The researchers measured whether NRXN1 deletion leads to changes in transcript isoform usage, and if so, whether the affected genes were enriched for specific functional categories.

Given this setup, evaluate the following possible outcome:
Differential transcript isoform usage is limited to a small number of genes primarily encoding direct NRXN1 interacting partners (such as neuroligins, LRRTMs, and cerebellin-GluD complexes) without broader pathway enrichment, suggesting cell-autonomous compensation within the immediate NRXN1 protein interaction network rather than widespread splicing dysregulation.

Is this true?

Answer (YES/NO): NO